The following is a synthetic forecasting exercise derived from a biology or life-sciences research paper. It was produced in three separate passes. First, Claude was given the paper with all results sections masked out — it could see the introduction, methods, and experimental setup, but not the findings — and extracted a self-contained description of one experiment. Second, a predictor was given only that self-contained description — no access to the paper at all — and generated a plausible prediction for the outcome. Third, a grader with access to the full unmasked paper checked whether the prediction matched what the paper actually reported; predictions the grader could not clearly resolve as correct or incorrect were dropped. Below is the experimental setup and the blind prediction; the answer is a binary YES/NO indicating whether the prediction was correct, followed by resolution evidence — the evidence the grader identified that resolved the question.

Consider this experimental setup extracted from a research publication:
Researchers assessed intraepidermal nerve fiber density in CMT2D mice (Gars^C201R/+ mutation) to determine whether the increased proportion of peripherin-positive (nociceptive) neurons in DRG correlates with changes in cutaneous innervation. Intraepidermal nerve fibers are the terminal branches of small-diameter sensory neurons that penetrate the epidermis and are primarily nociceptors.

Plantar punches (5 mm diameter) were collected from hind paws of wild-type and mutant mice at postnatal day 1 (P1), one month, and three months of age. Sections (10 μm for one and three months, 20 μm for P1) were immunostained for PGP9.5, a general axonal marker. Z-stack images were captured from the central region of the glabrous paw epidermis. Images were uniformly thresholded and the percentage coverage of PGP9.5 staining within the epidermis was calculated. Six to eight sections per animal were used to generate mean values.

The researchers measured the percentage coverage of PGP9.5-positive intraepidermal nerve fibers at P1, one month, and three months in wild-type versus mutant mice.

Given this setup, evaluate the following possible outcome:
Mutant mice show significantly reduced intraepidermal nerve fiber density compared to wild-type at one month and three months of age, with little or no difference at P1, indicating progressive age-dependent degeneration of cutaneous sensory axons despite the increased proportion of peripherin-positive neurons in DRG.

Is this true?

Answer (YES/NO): NO